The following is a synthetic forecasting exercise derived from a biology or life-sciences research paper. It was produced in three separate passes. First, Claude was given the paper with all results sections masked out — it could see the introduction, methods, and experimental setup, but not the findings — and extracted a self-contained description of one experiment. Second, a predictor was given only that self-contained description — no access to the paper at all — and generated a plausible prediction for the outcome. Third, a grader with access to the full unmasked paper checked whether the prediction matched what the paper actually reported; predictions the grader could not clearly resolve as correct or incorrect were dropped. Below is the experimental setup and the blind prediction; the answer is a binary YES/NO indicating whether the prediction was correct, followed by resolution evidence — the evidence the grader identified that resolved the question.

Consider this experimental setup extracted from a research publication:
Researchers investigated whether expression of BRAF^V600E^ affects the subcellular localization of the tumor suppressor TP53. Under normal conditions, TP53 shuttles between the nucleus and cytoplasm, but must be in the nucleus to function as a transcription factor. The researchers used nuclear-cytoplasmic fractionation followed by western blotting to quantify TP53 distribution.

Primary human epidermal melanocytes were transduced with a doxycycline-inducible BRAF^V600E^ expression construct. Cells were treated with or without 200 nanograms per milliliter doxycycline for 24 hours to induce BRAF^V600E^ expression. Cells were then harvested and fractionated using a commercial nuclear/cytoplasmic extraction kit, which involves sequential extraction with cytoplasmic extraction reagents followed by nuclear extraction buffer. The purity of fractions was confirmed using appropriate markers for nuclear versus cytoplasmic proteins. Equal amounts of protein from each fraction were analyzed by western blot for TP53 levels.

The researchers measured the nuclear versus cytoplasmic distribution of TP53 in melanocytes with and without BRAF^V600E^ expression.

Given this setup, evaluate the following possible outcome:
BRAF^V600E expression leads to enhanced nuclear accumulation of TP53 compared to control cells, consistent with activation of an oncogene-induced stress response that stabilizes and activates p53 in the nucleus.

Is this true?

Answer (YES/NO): NO